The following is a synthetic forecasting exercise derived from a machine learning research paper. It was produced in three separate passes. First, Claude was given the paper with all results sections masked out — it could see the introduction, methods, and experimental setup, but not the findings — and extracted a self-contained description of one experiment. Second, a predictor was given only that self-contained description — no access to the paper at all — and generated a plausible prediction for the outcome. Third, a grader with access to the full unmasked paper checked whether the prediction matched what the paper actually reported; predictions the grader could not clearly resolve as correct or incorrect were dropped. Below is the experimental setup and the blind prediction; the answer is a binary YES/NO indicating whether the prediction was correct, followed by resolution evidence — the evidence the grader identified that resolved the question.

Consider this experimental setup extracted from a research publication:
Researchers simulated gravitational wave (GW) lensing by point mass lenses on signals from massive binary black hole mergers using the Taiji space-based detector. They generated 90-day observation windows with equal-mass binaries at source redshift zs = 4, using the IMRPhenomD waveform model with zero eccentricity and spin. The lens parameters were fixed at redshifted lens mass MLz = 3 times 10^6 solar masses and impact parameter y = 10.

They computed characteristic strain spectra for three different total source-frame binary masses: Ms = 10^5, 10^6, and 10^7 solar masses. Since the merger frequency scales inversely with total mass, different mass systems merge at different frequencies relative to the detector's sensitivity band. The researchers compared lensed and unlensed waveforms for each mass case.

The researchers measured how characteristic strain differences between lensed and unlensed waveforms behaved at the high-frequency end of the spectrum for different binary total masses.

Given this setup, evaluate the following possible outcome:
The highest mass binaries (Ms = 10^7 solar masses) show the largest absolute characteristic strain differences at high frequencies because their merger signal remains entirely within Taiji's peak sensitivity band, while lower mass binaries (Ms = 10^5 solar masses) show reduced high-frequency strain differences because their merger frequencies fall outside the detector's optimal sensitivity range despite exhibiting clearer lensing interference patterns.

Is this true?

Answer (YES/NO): NO